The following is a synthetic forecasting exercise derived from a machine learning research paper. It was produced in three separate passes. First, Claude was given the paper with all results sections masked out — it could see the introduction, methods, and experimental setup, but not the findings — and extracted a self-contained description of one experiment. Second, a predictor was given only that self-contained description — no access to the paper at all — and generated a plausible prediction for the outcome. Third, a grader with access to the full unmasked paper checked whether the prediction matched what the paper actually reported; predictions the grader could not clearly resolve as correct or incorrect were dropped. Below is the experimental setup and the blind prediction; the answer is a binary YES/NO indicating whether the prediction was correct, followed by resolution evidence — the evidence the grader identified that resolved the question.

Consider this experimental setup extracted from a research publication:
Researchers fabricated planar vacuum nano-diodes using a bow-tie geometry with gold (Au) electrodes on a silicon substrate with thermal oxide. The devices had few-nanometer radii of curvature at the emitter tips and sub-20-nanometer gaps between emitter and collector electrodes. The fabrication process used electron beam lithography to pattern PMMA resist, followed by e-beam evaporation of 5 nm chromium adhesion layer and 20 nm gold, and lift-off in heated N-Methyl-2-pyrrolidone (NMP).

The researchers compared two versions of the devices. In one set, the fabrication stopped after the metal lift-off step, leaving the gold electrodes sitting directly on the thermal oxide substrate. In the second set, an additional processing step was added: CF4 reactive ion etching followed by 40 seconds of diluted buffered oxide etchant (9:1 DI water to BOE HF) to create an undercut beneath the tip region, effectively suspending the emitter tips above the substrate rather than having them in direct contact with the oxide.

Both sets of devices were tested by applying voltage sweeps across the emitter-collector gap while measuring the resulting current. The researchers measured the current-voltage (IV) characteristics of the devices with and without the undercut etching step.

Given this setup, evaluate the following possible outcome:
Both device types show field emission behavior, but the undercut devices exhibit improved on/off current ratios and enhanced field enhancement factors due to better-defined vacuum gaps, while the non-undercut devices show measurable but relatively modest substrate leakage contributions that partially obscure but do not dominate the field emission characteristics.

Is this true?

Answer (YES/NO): NO